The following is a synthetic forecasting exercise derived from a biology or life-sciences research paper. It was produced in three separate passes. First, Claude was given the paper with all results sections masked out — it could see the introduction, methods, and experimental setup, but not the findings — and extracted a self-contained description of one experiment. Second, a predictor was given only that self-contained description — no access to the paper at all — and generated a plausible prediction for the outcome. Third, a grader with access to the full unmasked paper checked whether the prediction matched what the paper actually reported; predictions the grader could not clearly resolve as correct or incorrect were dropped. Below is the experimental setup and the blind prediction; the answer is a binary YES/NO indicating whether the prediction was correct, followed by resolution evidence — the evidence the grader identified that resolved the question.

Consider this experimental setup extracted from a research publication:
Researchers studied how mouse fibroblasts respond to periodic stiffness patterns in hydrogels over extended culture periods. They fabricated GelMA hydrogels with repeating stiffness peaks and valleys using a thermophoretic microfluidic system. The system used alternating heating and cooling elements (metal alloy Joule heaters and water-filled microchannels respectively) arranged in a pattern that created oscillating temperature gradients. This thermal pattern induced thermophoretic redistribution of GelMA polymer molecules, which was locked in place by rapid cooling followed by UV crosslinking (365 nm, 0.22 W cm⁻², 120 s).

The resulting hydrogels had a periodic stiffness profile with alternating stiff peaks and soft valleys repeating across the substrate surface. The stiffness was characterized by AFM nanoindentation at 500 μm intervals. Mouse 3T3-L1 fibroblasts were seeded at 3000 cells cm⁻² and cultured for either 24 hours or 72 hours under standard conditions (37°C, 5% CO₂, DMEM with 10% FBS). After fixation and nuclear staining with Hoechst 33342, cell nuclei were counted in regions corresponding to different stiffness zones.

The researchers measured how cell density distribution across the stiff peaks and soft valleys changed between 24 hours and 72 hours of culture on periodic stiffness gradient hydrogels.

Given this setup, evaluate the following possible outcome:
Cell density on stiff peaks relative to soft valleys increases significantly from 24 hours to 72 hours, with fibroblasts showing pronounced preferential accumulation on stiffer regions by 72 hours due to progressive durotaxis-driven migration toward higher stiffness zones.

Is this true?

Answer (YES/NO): YES